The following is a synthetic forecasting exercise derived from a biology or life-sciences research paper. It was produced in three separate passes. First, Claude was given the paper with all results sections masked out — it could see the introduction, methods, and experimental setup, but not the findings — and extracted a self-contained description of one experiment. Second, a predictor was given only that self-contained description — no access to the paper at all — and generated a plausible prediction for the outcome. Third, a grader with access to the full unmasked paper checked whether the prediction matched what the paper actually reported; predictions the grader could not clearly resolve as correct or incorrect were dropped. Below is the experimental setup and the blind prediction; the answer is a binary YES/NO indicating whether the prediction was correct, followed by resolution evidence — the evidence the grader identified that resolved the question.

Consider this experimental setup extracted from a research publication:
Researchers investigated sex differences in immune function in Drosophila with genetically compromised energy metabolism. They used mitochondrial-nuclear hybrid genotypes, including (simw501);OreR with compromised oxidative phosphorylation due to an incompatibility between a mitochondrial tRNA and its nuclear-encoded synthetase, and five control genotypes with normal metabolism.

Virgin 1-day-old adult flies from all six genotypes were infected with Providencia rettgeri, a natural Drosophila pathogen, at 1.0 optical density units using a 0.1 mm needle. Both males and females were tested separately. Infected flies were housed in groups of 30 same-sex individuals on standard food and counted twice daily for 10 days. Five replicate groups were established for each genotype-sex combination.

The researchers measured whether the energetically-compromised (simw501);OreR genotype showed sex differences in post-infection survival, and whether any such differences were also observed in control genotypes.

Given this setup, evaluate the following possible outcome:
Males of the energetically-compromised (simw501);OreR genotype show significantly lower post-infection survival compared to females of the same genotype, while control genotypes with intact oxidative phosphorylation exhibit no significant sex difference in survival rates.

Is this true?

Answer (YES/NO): NO